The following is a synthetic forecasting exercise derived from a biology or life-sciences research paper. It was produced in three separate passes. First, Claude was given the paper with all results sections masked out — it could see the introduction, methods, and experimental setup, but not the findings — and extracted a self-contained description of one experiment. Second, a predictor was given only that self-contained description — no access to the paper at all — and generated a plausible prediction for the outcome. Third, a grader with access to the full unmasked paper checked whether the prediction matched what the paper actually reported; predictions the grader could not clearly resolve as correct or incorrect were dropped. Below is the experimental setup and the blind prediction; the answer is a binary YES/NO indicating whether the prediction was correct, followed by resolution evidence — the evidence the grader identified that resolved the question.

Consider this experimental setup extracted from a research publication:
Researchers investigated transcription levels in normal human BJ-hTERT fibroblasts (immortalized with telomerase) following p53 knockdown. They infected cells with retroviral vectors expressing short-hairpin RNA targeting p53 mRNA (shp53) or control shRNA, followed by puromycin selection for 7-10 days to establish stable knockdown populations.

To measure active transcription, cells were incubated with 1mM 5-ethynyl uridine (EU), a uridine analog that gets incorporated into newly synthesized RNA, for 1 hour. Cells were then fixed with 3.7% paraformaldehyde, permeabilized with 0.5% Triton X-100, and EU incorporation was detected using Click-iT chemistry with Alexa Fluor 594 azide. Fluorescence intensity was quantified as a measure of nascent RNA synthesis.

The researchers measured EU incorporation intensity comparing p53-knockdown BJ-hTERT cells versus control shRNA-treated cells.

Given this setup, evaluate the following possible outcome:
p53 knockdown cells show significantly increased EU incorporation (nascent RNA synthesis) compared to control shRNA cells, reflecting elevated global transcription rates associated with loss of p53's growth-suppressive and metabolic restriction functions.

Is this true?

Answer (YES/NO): YES